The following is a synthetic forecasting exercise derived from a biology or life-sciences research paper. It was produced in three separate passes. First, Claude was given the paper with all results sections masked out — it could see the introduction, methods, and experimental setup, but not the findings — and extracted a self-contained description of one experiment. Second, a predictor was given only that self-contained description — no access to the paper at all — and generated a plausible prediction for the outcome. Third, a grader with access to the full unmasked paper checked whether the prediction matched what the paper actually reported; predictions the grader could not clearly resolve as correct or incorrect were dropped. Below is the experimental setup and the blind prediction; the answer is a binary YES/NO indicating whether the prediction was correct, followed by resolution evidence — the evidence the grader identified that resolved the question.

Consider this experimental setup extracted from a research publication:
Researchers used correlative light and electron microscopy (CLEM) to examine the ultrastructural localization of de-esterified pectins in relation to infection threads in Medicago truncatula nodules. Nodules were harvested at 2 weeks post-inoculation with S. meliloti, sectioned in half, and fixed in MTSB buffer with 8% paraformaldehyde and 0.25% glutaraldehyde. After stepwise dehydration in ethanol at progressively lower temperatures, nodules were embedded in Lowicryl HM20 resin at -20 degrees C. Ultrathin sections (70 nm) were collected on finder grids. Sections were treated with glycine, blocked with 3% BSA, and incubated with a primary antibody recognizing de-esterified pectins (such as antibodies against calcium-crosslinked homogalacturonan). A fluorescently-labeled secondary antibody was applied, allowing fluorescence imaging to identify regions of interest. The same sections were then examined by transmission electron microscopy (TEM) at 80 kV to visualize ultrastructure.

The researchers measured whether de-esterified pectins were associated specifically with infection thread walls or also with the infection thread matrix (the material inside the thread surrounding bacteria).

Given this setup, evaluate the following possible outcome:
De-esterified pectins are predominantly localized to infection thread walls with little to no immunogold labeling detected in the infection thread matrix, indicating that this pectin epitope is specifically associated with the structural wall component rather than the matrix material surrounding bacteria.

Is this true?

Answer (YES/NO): YES